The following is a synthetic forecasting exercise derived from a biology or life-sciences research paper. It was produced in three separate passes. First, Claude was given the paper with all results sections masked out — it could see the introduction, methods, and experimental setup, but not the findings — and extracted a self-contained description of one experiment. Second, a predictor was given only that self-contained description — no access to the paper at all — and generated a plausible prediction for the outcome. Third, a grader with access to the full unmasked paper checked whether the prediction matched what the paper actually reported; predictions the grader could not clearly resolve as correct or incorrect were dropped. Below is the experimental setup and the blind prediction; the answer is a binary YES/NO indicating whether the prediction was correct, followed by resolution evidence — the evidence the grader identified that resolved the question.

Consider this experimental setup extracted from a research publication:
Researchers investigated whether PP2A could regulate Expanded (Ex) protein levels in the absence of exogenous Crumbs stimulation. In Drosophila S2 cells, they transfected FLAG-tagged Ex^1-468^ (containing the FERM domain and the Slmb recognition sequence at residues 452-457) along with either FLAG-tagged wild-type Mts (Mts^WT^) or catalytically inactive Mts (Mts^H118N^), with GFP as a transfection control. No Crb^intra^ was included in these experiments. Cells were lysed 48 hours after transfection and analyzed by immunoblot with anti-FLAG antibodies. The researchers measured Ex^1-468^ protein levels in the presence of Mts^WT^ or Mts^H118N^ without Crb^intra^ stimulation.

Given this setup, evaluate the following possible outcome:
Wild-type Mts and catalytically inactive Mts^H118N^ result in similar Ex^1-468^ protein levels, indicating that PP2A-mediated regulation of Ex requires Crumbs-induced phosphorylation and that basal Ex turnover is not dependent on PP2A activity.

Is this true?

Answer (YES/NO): NO